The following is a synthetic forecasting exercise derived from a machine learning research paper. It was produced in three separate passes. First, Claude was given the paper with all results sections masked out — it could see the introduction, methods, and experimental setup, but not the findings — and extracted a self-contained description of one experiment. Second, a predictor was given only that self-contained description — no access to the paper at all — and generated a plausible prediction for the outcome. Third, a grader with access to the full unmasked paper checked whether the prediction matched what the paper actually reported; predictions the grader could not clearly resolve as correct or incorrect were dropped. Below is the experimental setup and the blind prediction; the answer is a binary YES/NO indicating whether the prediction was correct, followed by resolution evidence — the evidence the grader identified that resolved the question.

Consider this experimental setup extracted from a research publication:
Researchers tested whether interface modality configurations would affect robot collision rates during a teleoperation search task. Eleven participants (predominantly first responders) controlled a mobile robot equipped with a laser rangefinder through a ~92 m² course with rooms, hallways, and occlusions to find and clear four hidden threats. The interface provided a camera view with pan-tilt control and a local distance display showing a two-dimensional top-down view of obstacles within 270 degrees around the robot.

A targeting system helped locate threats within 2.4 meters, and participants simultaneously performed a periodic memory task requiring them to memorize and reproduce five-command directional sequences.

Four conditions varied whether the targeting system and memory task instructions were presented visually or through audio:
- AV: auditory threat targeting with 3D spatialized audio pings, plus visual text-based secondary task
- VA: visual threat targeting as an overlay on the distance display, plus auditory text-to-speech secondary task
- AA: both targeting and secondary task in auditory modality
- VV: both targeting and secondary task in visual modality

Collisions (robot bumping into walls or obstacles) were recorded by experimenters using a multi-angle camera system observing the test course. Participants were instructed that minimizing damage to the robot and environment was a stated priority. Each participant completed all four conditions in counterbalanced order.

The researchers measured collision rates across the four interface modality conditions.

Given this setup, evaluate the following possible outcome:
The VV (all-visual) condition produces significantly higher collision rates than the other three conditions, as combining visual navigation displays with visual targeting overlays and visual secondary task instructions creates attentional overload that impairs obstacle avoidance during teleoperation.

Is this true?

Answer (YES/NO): NO